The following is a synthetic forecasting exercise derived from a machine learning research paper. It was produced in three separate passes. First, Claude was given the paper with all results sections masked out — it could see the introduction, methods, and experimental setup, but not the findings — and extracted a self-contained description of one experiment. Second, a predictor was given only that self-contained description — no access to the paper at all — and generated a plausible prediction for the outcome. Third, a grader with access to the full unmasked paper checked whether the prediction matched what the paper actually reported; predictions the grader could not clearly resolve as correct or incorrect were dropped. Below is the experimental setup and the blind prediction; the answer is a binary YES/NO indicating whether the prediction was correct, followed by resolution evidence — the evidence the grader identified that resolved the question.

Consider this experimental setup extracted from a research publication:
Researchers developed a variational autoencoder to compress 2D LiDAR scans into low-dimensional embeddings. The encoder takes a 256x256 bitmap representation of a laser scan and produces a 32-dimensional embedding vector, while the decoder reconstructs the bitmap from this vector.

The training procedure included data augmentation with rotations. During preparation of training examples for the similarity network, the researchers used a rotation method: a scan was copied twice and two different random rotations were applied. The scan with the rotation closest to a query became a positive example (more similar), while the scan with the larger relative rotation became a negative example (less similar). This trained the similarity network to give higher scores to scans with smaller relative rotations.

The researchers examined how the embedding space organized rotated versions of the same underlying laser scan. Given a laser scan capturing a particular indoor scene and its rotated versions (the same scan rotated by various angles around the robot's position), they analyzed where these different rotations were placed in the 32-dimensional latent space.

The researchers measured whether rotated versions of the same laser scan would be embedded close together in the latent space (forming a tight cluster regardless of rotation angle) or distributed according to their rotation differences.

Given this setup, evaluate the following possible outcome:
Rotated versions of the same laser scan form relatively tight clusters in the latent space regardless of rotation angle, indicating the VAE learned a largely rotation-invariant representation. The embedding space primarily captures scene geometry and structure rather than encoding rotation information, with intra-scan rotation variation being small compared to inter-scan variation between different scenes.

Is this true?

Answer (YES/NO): NO